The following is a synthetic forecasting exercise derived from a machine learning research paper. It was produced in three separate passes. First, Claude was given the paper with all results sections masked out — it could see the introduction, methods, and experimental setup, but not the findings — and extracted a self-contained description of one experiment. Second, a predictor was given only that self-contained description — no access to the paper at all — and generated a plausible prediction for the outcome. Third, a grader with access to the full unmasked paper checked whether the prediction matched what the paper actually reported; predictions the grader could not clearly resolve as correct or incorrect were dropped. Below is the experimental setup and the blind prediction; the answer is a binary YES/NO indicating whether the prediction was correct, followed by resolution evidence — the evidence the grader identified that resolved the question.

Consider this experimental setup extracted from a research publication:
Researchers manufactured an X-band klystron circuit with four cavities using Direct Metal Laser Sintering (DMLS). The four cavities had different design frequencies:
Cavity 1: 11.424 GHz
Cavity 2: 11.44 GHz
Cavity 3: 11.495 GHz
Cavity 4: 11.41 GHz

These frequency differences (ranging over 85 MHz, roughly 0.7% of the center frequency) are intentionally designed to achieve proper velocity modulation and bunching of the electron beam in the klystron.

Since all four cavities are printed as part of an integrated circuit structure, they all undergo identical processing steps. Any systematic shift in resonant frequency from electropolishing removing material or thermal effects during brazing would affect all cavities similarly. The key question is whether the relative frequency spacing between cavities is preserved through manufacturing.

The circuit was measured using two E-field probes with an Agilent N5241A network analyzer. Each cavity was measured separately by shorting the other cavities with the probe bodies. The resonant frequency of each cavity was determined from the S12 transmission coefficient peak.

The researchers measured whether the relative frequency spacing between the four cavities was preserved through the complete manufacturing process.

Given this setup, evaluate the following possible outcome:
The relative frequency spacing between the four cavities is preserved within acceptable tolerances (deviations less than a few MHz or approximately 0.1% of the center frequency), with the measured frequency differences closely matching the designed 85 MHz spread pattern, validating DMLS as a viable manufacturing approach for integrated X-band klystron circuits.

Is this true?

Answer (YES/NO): NO